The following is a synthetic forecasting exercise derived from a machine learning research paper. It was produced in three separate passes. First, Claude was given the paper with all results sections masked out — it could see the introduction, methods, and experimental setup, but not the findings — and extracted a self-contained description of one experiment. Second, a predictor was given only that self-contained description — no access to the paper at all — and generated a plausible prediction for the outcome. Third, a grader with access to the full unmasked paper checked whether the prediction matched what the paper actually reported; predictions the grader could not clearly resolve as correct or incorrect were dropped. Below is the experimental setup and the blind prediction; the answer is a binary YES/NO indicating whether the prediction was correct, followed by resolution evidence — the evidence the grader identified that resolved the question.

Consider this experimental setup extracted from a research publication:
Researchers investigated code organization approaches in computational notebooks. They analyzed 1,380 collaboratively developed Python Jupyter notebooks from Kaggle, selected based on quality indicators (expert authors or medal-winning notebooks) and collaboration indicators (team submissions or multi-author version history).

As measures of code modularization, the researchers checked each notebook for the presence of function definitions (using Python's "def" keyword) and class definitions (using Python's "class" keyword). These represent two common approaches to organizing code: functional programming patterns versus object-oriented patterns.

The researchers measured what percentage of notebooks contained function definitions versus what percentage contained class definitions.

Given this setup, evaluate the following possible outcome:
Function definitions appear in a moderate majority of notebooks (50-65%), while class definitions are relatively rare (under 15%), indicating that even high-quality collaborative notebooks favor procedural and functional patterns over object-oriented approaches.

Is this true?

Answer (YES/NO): NO